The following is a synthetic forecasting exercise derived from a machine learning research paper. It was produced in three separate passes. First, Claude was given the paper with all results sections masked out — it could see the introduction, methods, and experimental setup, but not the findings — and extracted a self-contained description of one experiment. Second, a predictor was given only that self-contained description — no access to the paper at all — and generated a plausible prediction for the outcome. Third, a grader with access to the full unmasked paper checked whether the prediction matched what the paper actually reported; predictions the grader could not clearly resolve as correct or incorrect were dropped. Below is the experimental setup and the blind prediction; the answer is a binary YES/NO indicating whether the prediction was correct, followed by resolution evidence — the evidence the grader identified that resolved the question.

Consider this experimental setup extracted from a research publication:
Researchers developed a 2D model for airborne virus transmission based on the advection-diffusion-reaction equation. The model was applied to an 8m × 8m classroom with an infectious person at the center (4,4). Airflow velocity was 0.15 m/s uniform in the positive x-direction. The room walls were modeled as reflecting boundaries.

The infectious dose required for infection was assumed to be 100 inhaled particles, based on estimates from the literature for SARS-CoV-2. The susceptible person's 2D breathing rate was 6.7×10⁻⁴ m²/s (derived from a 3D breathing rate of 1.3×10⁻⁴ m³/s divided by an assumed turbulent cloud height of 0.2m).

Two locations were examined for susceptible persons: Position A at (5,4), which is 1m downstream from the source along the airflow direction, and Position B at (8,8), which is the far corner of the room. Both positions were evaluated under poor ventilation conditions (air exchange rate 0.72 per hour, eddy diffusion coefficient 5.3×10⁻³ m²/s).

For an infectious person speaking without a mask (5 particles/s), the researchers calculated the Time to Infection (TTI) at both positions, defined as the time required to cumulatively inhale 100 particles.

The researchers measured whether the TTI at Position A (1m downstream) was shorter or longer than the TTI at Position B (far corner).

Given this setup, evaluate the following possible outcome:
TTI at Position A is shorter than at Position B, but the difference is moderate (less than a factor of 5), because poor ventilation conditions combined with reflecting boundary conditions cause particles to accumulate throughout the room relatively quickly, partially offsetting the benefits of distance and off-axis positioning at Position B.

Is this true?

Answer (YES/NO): YES